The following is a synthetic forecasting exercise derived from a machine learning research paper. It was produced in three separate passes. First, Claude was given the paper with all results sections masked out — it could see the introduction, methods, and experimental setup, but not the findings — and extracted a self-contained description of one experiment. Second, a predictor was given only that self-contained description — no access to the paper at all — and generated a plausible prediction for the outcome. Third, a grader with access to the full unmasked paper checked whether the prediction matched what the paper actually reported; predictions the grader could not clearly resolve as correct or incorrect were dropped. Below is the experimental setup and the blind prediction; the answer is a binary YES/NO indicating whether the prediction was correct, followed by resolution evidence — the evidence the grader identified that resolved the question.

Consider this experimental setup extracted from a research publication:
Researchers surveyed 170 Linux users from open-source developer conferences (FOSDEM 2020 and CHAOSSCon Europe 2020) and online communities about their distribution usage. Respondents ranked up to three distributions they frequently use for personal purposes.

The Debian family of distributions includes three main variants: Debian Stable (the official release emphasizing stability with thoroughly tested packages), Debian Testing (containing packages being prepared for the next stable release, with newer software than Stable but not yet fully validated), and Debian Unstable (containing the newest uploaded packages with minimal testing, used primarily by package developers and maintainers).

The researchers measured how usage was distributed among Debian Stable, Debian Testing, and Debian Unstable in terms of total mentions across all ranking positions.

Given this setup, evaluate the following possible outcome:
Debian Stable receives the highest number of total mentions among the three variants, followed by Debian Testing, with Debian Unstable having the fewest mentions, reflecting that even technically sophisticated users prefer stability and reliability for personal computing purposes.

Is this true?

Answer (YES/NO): YES